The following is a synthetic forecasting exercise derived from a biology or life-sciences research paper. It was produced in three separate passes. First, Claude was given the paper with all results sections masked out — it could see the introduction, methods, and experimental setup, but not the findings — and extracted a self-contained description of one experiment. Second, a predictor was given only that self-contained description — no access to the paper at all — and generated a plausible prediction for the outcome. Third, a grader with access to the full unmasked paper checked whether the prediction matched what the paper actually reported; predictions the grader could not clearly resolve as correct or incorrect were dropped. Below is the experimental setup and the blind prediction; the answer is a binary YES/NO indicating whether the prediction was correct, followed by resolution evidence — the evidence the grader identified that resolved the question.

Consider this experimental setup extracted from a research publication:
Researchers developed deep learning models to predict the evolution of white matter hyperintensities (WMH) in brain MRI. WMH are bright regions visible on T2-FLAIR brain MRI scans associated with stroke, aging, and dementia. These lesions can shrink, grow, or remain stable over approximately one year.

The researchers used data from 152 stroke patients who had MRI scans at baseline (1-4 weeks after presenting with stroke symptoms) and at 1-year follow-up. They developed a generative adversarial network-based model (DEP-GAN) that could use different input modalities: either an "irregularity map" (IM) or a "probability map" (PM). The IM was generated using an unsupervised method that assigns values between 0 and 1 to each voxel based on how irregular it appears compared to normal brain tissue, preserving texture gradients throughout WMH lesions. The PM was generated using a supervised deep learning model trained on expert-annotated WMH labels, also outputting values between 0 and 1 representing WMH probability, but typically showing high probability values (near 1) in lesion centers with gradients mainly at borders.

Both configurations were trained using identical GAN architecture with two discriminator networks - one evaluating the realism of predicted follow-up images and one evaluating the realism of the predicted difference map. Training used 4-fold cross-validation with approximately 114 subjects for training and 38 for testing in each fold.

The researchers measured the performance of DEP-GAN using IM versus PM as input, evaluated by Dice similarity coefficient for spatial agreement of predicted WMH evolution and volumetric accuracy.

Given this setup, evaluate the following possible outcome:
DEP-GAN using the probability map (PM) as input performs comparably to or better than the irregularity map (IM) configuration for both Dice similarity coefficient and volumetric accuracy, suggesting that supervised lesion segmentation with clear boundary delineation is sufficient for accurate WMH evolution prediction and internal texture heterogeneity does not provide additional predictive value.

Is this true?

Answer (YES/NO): NO